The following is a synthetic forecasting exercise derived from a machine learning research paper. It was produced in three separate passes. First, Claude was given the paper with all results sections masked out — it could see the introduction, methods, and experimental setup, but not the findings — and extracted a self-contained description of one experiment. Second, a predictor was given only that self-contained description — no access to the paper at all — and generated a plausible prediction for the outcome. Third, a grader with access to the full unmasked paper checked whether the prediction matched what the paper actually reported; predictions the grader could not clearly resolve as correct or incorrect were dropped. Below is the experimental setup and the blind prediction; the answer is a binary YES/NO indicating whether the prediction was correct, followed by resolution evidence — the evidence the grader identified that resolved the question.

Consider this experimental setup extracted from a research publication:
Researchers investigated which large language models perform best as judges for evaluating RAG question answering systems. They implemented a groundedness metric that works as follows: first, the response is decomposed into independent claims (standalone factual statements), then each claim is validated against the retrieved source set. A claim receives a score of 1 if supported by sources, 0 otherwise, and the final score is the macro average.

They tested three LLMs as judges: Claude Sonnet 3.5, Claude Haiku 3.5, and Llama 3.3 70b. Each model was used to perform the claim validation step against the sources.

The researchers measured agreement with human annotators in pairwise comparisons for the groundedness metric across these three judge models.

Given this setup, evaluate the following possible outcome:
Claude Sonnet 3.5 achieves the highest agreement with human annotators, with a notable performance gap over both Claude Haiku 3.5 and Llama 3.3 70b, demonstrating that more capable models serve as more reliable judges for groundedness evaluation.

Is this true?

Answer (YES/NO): NO